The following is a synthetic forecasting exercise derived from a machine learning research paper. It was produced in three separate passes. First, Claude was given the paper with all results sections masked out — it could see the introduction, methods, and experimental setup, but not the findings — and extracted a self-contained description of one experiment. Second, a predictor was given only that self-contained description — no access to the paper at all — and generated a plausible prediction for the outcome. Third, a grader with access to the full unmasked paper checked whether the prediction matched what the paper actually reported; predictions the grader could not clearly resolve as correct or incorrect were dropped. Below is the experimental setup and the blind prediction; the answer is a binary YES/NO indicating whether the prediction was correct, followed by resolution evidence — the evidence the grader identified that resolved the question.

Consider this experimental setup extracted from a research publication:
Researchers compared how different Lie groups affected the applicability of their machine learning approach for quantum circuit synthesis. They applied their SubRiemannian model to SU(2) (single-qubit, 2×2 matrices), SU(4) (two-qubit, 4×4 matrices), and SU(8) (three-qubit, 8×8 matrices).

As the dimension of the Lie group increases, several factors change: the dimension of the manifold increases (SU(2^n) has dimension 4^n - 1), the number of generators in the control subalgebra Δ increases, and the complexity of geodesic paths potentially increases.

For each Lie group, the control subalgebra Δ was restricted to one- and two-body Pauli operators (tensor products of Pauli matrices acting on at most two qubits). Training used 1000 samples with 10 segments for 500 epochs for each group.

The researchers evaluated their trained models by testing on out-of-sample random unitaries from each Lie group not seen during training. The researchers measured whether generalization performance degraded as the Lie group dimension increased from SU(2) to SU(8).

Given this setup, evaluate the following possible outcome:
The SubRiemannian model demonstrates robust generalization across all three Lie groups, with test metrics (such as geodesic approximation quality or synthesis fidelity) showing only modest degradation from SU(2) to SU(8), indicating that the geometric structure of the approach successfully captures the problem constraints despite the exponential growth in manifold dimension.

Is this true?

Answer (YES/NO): NO